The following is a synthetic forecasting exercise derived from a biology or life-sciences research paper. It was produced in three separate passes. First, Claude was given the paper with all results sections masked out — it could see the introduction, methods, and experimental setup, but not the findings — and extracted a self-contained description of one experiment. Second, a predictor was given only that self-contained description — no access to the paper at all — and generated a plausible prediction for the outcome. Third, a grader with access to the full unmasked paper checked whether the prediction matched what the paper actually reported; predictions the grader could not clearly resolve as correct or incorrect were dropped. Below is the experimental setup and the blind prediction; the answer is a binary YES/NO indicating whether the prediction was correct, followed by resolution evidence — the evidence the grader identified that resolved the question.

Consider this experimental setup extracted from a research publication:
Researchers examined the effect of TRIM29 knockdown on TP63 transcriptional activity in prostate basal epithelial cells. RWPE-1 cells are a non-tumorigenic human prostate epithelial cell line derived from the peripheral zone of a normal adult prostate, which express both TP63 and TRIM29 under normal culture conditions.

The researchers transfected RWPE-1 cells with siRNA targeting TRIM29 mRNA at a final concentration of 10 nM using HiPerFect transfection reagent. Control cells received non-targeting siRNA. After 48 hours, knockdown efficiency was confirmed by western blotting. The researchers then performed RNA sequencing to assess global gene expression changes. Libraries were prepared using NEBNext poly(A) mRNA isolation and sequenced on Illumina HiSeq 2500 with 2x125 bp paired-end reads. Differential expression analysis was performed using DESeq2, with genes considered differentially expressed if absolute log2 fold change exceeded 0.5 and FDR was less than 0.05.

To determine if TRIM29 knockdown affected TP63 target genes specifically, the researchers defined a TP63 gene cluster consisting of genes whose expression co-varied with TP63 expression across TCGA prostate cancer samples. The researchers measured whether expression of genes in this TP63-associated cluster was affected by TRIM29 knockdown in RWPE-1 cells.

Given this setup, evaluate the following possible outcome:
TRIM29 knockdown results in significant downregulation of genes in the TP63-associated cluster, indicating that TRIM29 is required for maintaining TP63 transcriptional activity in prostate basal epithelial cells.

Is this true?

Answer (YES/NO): YES